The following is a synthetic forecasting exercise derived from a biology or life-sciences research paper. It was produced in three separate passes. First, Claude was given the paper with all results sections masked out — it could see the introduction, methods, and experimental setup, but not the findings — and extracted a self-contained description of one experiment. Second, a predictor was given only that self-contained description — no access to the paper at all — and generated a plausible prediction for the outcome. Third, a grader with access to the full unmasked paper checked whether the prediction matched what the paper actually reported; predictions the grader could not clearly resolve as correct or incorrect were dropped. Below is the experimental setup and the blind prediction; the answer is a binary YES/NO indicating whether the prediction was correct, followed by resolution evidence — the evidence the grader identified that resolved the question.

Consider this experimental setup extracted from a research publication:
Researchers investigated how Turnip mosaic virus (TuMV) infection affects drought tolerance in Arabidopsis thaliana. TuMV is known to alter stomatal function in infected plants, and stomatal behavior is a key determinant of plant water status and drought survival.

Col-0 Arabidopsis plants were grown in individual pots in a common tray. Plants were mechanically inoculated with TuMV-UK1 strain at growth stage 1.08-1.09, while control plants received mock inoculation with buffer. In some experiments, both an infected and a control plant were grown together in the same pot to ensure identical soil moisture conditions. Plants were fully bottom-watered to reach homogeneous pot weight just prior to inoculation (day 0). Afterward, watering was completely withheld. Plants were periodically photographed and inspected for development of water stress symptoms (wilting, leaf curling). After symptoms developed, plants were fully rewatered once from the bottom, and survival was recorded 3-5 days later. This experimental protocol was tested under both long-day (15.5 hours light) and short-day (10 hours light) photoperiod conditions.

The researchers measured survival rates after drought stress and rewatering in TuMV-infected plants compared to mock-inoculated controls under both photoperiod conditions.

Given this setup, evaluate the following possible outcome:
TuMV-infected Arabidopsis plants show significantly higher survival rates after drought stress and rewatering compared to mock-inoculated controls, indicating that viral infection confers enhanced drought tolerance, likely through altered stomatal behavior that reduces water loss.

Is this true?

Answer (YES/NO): NO